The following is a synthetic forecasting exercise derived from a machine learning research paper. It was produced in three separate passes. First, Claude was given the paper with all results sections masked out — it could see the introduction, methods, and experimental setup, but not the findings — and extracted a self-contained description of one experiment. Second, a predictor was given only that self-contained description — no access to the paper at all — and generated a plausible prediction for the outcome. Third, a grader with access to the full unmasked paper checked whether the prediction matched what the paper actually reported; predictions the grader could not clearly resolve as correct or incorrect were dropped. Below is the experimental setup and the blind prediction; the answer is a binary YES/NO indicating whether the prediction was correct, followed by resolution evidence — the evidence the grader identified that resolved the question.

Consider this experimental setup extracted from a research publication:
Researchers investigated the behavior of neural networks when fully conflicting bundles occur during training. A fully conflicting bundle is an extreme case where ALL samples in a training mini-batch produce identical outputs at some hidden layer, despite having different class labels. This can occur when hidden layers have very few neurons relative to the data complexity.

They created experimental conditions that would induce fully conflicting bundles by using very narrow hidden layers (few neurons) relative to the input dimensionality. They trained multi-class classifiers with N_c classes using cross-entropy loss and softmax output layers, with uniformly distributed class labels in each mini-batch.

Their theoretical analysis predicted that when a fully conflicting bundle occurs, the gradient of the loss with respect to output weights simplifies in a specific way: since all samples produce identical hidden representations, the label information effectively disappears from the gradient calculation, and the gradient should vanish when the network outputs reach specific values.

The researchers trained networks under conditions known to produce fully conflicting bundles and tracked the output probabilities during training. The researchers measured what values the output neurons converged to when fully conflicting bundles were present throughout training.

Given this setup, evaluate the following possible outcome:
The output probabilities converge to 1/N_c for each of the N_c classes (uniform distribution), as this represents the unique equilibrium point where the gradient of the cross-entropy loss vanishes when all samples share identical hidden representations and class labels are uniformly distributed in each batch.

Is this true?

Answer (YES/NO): YES